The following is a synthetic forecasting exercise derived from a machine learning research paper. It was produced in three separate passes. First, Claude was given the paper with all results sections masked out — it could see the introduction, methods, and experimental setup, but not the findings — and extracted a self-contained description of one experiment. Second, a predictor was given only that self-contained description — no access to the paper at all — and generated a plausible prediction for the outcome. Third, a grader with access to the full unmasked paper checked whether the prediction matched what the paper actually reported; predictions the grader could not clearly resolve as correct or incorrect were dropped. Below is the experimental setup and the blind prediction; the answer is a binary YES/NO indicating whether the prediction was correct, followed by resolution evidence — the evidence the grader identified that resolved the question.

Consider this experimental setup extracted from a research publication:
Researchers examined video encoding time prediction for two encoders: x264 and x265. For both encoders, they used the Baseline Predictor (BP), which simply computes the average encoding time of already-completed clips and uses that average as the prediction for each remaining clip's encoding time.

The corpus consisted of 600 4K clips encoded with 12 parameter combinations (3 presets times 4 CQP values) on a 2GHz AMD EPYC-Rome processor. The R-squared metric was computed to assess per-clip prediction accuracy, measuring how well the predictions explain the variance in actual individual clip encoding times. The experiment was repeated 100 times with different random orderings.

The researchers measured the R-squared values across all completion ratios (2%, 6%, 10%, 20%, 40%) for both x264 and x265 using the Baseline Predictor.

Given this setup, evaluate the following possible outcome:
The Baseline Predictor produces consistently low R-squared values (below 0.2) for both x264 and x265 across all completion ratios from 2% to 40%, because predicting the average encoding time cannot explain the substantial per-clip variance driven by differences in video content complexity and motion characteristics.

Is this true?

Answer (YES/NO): YES